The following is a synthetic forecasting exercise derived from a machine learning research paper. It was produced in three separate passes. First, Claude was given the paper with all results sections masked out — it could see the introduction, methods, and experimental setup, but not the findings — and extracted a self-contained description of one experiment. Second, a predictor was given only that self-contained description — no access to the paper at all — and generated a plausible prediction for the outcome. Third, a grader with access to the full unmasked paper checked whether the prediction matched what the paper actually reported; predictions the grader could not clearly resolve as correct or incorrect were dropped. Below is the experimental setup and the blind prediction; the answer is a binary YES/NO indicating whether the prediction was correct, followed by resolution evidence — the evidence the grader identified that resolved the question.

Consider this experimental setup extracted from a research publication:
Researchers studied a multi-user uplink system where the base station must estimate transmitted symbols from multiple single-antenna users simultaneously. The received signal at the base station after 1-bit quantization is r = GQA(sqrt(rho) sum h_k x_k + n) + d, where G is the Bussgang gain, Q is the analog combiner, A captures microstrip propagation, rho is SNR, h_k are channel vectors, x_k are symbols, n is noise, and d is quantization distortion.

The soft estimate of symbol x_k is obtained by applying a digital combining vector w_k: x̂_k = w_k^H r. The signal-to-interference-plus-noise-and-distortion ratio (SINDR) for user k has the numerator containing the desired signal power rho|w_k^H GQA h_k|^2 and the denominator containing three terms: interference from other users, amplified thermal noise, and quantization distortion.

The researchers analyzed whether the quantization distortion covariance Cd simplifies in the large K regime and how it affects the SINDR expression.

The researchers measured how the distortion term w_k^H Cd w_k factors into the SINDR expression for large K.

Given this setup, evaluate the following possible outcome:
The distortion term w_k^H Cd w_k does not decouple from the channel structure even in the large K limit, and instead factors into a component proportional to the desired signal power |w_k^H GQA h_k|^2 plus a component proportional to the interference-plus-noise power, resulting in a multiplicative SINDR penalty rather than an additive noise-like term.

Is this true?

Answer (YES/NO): NO